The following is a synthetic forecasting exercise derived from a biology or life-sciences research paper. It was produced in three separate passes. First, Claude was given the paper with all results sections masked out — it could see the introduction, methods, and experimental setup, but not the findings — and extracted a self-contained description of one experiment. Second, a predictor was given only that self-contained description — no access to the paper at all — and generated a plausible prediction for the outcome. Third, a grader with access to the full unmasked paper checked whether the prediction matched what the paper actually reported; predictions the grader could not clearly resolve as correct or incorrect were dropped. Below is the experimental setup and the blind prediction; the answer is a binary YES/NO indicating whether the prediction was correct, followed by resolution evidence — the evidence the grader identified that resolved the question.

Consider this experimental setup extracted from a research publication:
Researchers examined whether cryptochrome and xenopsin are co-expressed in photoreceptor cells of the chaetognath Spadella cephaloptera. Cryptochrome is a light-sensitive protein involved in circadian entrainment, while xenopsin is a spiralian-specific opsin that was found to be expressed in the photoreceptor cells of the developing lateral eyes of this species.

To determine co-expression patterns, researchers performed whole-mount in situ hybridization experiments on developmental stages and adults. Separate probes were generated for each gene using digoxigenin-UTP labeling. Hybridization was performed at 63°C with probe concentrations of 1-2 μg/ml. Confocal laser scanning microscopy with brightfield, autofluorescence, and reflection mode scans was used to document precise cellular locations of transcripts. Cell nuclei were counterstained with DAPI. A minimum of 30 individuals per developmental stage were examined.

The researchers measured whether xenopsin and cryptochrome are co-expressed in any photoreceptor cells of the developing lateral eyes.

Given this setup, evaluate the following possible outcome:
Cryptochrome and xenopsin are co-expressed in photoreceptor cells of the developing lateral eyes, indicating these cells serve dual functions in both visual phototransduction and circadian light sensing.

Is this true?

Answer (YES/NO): YES